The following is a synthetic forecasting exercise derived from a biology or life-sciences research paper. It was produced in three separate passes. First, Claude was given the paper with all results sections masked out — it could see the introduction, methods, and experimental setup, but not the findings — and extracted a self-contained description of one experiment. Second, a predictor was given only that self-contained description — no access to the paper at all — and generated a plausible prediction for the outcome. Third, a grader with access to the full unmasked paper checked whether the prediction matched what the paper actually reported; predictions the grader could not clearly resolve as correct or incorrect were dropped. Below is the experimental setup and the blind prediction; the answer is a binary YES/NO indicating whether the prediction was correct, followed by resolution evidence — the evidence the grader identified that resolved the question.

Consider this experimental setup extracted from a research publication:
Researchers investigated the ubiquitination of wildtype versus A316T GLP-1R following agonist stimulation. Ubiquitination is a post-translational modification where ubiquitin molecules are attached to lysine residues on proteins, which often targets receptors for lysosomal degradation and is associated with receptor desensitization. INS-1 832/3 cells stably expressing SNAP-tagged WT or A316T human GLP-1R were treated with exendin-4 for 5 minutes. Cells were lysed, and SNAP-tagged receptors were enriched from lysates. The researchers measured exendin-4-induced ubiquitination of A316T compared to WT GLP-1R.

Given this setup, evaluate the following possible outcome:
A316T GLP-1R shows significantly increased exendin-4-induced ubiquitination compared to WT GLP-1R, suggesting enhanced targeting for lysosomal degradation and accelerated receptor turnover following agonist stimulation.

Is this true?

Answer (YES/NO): YES